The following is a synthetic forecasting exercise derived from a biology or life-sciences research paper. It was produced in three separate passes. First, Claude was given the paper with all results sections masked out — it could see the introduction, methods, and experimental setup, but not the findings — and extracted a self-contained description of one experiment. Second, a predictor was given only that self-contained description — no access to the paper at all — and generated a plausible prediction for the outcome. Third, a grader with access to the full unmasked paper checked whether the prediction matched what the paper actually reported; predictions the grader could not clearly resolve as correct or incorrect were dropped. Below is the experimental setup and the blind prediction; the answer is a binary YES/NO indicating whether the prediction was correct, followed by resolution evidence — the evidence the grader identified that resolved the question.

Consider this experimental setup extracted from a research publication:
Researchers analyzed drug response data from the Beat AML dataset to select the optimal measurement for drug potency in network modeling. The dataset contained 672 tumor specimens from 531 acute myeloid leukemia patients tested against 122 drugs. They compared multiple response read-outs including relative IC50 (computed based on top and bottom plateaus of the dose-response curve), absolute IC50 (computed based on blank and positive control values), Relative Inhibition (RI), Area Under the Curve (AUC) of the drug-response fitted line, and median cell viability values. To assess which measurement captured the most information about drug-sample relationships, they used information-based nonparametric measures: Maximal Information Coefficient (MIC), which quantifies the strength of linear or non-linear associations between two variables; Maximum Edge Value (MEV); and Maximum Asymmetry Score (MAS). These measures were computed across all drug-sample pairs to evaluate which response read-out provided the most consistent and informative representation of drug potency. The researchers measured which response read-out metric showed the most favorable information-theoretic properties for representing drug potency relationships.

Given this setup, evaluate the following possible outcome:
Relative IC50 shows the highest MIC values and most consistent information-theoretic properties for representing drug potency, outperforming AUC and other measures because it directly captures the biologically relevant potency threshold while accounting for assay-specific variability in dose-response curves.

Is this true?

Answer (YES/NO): NO